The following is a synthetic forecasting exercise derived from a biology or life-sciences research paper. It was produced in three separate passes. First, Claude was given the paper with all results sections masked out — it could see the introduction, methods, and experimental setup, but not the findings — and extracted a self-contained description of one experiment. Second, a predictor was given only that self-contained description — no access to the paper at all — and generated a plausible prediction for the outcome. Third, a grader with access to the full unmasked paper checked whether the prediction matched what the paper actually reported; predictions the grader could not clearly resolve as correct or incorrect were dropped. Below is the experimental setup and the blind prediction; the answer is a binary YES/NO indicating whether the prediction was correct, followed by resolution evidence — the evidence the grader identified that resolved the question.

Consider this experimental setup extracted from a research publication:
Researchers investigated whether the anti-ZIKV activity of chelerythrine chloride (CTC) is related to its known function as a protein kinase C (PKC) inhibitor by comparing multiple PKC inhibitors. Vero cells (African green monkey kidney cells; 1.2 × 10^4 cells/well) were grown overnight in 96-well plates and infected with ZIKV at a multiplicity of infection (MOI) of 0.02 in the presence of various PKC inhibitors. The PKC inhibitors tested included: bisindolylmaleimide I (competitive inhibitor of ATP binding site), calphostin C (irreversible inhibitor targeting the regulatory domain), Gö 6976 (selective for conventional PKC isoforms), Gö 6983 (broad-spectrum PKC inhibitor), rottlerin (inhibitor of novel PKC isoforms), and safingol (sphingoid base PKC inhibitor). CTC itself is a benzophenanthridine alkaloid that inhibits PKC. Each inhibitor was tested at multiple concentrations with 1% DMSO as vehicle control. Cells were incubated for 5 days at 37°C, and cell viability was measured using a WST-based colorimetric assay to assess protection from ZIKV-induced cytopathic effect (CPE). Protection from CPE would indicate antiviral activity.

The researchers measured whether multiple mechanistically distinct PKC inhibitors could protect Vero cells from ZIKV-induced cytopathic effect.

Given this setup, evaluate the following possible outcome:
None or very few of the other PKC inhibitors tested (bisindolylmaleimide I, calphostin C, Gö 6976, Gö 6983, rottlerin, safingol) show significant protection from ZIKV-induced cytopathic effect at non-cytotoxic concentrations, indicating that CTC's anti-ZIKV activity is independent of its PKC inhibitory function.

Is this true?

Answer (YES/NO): YES